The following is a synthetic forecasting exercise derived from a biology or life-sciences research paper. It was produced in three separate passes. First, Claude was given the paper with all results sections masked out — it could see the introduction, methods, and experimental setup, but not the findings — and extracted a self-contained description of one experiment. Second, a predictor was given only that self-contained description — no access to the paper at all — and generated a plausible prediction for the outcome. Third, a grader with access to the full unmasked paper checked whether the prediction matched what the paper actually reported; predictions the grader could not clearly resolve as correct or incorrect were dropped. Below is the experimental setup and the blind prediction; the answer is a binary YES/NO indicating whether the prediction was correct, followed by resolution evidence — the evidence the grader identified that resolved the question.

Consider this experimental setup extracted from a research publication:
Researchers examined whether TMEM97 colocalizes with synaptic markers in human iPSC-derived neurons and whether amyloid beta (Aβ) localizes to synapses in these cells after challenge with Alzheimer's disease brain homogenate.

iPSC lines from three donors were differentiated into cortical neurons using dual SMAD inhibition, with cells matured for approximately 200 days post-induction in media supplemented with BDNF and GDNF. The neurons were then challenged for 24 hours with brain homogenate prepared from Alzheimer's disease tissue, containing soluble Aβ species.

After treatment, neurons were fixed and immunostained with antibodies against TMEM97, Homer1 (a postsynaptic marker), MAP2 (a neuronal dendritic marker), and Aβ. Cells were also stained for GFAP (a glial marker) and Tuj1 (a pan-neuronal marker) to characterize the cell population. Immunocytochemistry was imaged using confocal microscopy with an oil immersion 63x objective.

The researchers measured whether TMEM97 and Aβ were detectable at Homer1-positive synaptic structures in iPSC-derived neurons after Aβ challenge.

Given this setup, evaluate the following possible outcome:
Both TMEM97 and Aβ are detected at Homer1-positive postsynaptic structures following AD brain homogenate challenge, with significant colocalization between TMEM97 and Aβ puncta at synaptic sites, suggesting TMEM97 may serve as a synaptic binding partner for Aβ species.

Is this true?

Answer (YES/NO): YES